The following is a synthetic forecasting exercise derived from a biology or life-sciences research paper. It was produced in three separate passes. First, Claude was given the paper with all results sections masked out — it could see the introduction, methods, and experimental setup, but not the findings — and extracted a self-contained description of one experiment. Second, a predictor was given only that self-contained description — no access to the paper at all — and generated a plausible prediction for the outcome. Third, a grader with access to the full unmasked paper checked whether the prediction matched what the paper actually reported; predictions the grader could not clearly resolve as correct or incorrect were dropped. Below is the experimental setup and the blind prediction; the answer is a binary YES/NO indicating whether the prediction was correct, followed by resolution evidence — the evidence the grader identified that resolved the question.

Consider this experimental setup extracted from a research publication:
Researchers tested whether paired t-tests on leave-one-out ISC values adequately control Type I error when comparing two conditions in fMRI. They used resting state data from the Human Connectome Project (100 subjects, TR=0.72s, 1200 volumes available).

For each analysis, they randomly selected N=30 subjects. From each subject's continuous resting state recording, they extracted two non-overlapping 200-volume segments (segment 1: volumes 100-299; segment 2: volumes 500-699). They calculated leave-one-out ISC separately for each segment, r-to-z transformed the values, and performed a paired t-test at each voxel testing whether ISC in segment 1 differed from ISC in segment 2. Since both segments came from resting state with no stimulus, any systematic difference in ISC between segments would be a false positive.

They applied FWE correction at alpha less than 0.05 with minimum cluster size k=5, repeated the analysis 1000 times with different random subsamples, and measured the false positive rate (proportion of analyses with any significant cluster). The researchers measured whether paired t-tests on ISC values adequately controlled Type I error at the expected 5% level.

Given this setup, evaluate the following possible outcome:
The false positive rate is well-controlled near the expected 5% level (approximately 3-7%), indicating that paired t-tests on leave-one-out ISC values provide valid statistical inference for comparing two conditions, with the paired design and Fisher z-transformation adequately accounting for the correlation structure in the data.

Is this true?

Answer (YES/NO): NO